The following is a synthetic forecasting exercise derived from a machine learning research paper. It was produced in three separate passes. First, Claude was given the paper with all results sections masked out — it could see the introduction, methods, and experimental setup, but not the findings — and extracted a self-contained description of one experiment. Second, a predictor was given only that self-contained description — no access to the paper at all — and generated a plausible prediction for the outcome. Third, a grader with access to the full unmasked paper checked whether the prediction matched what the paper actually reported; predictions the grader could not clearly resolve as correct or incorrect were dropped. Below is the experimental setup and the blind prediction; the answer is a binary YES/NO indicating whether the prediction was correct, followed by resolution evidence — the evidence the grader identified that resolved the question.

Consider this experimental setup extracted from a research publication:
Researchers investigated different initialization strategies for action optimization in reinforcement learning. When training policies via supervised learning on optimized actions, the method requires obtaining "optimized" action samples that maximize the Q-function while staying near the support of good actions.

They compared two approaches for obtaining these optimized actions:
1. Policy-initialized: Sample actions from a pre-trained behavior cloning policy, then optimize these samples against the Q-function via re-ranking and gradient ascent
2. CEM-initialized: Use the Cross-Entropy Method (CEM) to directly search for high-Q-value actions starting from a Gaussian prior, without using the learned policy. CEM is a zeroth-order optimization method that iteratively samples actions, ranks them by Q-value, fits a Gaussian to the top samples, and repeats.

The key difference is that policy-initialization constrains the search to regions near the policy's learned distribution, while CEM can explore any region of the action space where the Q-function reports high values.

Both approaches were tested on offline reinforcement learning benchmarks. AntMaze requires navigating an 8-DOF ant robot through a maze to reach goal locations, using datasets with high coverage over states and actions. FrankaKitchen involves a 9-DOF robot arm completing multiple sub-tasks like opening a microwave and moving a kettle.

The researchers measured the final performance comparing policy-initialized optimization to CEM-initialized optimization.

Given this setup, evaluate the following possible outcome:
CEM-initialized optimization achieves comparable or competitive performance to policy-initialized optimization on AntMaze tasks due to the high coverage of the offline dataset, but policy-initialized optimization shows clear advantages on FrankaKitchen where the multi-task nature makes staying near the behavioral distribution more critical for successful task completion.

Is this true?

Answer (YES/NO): NO